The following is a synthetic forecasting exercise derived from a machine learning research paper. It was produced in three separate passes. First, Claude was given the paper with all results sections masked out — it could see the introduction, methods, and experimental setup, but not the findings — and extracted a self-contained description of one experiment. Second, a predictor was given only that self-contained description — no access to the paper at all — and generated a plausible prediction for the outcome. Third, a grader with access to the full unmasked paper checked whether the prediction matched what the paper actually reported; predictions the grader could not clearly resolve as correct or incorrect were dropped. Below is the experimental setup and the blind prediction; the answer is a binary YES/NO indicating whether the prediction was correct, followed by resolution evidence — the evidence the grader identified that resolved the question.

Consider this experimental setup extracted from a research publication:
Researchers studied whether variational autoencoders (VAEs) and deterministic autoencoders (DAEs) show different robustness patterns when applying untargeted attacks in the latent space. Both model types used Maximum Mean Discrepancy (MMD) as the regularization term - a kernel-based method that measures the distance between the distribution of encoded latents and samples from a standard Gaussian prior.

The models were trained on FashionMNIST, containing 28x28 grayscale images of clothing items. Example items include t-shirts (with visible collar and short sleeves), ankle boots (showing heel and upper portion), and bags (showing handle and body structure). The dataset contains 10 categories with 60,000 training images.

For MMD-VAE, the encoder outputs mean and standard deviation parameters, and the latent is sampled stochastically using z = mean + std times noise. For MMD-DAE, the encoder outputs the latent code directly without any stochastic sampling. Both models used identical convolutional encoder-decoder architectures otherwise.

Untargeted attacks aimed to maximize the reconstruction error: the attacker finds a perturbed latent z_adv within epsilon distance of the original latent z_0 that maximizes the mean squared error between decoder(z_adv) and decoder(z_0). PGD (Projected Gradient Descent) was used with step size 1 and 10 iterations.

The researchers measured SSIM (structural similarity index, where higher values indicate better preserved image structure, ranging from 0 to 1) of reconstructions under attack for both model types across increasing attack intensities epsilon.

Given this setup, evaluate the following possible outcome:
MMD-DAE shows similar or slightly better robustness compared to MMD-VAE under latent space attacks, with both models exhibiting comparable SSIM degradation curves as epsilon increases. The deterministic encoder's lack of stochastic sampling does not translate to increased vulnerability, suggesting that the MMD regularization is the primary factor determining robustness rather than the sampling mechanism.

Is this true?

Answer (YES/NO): YES